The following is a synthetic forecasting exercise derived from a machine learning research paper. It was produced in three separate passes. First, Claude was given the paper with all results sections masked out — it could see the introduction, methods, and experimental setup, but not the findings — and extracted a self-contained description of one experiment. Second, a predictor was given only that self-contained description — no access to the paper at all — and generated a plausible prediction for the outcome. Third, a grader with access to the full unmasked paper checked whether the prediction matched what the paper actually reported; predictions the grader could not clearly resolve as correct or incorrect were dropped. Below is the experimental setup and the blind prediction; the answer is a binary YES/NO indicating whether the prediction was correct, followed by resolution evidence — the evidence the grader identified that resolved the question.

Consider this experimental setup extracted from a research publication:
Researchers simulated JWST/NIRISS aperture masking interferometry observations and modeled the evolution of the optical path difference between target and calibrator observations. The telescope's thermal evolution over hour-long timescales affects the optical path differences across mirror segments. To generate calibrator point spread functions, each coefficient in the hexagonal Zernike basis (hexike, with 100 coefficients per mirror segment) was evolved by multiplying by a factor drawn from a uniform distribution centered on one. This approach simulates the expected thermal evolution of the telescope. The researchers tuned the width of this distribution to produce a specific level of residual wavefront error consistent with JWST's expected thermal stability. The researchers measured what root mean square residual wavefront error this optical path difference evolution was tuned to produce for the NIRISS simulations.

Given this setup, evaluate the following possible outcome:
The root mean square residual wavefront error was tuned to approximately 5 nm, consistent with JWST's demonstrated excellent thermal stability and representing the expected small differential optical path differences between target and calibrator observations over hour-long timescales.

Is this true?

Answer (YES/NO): NO